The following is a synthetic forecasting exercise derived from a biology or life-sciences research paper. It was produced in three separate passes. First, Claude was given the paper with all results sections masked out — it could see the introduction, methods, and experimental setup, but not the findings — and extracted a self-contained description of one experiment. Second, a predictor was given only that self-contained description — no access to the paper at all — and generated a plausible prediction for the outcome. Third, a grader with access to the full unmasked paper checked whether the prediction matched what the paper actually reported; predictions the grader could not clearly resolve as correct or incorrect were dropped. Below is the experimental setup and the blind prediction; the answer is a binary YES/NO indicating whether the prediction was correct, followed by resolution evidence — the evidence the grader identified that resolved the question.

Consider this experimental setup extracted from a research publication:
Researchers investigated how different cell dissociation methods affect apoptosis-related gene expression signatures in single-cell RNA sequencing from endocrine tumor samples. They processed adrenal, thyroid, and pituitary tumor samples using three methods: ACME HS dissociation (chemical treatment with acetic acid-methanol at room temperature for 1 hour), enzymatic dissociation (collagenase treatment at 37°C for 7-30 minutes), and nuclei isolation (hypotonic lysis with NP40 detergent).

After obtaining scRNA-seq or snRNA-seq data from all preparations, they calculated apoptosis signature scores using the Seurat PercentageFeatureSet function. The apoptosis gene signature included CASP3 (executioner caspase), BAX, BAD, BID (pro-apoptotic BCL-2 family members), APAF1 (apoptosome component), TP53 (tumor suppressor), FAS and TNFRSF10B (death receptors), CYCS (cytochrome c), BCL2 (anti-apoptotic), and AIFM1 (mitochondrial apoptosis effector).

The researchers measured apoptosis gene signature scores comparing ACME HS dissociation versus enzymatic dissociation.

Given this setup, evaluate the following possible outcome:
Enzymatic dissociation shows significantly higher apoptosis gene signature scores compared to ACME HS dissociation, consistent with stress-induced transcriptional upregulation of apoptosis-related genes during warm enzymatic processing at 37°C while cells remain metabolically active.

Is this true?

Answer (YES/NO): NO